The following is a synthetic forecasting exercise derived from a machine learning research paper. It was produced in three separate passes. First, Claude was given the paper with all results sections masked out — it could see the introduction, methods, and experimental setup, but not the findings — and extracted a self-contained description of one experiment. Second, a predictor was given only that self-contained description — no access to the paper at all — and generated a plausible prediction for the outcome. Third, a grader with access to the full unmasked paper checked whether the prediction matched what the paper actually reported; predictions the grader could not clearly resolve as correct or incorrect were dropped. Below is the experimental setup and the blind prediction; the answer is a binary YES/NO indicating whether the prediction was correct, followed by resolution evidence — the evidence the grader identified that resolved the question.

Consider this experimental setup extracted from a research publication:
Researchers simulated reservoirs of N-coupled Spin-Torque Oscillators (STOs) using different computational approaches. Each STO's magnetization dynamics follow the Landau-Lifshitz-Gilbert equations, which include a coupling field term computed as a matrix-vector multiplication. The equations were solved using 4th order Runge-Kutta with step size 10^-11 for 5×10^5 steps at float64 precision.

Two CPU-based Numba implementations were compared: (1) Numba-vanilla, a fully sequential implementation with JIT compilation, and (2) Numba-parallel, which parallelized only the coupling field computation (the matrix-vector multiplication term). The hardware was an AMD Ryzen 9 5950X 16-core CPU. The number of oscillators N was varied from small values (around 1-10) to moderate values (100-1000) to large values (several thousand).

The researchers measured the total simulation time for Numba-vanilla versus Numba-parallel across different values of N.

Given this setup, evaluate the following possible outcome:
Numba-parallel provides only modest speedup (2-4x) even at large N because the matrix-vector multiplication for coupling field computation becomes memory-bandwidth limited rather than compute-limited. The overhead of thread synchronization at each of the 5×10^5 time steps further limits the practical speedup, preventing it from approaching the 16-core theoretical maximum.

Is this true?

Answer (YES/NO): NO